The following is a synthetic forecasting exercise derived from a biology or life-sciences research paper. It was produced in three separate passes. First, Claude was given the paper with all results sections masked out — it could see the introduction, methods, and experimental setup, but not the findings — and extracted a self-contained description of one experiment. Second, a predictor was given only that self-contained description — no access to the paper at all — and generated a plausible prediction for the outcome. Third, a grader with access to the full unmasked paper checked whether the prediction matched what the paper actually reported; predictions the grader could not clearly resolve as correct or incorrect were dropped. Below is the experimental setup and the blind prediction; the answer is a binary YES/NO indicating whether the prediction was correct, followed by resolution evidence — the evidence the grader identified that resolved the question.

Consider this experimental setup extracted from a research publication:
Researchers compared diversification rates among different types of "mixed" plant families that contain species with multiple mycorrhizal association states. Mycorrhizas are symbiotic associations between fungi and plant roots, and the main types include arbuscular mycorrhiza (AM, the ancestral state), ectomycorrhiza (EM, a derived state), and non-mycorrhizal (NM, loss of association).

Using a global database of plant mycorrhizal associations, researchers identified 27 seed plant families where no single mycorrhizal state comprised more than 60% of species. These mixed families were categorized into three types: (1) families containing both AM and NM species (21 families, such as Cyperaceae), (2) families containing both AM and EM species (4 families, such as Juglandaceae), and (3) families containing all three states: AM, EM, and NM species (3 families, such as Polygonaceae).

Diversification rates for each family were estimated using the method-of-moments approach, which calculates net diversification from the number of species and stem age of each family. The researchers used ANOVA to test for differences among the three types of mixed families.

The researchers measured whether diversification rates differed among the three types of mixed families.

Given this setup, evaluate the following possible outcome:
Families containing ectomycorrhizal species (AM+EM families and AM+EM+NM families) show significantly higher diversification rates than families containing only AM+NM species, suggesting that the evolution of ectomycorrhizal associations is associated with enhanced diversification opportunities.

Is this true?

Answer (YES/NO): NO